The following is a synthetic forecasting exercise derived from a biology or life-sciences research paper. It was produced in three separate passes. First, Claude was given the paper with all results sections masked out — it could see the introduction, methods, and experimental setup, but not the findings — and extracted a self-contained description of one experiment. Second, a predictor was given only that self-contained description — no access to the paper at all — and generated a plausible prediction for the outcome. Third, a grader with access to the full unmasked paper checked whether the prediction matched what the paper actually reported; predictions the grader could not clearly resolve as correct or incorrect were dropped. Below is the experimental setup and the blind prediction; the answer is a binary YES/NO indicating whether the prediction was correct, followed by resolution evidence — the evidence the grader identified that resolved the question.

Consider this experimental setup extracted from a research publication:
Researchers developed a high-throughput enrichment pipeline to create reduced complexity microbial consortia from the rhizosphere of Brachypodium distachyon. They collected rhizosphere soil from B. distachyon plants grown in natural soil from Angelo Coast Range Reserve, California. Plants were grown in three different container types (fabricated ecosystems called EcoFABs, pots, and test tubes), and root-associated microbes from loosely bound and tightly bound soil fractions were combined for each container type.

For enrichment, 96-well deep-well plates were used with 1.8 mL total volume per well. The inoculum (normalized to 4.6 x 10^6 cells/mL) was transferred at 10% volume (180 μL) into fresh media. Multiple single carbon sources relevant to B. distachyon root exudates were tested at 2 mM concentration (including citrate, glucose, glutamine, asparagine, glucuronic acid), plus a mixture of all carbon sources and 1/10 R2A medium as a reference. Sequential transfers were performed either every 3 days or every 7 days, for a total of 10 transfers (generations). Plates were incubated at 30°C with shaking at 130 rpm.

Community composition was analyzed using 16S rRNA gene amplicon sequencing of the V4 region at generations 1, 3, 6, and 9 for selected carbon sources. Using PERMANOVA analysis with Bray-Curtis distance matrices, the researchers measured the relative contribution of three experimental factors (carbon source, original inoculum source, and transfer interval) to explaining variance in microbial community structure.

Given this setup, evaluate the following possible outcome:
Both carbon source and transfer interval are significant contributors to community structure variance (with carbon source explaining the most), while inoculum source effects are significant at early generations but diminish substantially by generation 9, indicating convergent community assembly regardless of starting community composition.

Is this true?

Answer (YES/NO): NO